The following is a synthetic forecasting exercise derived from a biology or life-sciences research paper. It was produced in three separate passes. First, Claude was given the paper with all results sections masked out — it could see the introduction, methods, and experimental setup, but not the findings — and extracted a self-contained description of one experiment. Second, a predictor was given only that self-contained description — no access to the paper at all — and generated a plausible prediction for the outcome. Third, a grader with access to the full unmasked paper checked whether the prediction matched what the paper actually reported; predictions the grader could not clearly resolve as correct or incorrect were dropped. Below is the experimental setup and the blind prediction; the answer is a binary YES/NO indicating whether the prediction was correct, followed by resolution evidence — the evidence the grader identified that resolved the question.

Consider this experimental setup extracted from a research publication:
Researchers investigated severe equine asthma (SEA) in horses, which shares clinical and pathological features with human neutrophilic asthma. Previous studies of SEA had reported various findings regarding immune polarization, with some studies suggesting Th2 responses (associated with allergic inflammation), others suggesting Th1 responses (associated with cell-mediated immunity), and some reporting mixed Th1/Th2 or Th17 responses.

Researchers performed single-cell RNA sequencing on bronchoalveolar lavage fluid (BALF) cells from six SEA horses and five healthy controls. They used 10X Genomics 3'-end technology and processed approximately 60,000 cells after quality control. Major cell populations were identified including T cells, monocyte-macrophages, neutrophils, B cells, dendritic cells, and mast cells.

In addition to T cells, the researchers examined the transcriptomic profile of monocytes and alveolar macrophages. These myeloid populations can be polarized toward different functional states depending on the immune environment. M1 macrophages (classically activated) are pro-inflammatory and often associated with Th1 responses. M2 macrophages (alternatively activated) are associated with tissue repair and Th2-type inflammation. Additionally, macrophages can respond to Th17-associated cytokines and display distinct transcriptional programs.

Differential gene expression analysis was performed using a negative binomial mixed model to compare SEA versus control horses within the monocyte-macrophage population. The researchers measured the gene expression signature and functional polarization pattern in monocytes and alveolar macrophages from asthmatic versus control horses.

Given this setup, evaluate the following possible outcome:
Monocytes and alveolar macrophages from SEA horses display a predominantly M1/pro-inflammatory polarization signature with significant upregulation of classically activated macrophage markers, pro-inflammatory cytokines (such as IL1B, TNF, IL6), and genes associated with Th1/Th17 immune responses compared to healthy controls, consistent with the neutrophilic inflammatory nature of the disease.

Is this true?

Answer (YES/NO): NO